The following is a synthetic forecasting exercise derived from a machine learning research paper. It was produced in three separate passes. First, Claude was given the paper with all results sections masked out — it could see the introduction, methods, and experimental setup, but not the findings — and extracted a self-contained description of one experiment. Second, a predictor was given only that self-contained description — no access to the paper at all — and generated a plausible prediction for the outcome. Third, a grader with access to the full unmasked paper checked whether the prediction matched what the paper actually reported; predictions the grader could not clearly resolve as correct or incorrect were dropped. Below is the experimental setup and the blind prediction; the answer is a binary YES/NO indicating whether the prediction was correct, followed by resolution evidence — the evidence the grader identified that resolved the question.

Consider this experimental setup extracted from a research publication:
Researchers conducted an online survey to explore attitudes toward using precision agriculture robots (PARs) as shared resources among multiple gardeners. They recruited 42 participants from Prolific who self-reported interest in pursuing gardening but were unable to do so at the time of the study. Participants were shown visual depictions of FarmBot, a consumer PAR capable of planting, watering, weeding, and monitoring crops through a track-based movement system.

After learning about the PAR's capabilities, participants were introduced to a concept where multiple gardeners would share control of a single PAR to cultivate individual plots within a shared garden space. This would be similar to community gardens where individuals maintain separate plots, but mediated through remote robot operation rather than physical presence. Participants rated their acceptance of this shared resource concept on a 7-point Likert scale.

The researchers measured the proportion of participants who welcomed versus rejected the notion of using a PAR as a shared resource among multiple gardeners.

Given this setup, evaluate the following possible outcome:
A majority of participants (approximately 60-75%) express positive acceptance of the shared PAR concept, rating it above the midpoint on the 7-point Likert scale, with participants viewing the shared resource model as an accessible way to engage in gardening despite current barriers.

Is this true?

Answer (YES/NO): NO